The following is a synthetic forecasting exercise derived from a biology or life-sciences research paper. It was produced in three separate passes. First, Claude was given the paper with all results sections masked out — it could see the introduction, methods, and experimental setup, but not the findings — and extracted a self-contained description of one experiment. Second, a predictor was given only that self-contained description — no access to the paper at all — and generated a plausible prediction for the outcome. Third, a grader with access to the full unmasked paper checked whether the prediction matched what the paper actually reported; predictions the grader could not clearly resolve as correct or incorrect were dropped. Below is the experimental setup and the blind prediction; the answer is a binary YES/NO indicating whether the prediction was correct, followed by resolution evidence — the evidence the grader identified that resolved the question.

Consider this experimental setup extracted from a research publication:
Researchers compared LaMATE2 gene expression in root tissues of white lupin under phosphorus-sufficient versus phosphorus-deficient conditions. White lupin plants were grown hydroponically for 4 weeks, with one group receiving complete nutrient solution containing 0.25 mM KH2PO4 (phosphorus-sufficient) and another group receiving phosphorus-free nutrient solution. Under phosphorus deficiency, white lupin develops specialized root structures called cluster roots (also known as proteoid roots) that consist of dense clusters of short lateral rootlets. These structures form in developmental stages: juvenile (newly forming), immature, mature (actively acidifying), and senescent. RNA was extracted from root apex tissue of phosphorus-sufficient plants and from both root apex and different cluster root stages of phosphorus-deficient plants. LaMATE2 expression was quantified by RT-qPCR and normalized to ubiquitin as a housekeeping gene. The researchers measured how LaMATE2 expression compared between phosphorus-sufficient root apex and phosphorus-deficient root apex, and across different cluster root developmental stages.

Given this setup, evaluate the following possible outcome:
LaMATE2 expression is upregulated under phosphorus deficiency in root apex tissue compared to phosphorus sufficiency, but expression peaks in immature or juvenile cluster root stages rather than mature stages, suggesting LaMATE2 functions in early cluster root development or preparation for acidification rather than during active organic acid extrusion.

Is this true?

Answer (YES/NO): YES